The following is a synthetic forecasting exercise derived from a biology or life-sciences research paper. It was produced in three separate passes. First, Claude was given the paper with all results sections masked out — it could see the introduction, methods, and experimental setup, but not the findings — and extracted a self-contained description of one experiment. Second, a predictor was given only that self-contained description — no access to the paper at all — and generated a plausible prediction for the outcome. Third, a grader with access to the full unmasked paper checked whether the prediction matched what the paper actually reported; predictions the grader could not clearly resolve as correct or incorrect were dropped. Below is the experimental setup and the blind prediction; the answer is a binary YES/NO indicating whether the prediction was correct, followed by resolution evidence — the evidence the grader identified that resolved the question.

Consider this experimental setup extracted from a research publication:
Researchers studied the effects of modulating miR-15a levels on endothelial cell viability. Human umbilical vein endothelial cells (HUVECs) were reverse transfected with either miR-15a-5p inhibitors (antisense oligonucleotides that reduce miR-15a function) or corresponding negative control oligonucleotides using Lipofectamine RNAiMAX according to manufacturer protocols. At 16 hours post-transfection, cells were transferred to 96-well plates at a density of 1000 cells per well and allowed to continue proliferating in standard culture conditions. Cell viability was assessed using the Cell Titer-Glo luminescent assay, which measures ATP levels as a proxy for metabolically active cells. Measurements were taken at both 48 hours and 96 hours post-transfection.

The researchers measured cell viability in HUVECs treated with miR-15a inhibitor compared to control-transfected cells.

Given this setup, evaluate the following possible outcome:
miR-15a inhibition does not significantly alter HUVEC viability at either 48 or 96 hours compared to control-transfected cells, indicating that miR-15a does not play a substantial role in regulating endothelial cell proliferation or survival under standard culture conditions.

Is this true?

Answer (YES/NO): NO